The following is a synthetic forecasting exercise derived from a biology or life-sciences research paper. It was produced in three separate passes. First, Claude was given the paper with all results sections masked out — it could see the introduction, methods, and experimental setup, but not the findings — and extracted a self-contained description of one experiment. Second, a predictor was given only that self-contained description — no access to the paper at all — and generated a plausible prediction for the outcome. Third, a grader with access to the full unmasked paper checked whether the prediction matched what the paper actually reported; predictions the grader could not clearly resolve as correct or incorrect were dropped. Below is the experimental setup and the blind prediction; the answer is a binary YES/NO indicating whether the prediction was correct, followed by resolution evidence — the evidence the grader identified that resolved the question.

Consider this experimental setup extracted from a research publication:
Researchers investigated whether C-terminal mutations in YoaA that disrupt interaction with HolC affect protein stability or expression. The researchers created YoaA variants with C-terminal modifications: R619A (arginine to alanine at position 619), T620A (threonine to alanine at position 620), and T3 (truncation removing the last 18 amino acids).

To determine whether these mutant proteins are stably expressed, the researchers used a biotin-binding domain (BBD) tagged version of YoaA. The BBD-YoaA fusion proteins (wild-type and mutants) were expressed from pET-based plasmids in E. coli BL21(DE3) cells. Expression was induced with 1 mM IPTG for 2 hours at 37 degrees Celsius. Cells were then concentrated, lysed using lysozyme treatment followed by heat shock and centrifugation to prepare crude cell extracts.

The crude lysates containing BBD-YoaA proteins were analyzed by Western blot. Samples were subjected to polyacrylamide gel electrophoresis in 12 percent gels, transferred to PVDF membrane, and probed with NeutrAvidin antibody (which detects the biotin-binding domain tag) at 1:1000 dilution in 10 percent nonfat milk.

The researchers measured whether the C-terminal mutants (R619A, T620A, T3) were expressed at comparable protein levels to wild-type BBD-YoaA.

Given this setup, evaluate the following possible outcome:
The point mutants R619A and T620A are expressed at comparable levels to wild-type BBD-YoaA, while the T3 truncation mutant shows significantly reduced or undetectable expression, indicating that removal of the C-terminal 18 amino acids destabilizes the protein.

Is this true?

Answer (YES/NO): NO